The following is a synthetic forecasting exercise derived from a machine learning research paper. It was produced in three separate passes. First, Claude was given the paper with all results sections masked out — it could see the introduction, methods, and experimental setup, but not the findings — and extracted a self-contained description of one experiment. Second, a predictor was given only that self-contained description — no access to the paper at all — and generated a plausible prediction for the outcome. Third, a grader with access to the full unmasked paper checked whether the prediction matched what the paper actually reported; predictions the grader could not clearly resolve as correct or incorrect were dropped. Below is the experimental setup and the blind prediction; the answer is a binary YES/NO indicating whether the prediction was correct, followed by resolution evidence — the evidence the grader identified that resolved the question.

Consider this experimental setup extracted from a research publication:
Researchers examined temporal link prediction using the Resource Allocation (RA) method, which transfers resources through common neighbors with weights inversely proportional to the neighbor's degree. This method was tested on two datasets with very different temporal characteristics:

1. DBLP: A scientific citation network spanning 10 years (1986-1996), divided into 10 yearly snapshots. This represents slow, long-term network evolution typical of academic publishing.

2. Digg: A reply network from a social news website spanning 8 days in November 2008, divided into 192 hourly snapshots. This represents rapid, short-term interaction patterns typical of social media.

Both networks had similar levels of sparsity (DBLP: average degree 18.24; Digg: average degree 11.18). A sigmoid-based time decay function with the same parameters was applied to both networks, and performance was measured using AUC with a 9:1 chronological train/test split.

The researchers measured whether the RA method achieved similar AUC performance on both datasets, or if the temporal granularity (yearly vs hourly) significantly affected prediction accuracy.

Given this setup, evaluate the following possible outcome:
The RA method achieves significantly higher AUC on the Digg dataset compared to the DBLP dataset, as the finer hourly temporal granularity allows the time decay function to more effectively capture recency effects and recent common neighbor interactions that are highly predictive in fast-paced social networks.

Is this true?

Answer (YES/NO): NO